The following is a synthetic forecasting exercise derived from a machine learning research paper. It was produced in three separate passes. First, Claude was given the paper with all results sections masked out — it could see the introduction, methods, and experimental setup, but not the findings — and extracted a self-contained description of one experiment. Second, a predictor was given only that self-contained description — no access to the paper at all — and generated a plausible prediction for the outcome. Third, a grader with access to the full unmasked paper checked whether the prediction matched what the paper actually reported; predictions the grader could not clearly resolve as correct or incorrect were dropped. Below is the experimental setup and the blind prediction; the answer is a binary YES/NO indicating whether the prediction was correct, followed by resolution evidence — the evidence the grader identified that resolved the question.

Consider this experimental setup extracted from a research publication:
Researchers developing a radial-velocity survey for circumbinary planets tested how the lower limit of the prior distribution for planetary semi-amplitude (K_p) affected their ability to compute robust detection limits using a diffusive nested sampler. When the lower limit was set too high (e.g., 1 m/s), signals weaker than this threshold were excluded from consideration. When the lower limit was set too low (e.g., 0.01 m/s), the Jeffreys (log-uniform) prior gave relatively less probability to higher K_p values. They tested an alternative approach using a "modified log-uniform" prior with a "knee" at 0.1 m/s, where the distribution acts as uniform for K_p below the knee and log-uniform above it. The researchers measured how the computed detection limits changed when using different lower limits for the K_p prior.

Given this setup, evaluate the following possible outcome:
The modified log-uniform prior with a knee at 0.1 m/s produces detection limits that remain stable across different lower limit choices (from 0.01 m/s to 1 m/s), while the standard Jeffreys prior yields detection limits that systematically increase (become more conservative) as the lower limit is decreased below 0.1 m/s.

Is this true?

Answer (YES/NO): NO